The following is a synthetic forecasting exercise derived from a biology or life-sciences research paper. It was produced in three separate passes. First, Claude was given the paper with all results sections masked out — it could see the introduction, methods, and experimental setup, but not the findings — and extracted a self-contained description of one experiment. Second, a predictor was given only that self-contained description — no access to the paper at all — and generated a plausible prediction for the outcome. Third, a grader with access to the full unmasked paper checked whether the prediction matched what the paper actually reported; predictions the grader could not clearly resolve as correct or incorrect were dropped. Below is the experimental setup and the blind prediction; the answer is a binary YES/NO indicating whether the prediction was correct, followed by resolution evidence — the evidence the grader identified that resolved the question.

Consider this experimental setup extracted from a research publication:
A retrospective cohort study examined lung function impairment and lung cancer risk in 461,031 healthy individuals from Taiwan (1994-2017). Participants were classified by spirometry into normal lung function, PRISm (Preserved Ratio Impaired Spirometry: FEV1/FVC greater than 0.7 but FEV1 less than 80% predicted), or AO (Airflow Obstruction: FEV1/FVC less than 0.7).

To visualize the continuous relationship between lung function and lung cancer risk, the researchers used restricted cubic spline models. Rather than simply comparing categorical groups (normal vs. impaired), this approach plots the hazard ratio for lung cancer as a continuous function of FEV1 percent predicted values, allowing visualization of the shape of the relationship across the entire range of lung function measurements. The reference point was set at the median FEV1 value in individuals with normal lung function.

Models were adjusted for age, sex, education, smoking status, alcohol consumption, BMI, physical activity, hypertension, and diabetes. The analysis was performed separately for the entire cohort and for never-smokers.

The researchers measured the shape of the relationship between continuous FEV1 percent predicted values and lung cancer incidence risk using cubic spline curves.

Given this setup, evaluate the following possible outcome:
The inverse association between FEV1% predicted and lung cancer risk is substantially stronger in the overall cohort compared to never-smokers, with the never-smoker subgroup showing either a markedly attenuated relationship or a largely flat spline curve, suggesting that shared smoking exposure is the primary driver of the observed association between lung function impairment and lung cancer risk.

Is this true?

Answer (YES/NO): NO